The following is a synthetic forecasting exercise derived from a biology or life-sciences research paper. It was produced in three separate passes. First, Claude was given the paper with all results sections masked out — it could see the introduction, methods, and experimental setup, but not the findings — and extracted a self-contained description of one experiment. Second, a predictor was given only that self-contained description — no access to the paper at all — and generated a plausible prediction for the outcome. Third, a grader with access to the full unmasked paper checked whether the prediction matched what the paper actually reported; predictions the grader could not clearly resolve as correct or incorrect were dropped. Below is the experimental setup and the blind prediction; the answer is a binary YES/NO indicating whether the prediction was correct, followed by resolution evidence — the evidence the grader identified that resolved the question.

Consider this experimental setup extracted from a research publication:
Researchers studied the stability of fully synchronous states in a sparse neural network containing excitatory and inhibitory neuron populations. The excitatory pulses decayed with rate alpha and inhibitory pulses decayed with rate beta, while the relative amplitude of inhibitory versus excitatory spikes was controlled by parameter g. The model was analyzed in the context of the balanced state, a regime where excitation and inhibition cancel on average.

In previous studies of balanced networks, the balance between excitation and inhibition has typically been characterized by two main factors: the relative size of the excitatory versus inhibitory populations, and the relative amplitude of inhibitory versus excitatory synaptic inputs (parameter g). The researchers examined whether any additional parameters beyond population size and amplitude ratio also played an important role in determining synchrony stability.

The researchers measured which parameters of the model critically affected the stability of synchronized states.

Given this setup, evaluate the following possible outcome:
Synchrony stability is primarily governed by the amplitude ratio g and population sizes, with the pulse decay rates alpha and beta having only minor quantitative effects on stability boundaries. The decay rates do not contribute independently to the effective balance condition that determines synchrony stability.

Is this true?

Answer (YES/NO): NO